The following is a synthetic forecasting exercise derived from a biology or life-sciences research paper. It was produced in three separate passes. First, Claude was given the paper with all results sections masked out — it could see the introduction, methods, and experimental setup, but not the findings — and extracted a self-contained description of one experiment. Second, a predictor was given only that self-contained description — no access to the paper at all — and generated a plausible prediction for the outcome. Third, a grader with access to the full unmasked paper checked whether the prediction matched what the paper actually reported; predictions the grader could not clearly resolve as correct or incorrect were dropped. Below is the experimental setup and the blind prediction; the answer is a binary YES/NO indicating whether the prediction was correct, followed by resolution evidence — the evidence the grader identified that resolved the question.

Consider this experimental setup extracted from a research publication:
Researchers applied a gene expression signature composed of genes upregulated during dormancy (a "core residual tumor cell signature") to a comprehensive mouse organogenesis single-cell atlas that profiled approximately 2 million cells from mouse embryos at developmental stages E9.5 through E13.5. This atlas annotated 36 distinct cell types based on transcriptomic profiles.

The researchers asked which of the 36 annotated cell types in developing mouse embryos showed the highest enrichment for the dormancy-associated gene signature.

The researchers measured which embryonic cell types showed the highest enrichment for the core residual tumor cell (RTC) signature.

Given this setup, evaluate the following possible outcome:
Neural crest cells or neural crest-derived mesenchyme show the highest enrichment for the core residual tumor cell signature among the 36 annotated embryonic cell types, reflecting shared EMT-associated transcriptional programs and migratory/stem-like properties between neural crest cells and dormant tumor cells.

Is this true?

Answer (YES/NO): NO